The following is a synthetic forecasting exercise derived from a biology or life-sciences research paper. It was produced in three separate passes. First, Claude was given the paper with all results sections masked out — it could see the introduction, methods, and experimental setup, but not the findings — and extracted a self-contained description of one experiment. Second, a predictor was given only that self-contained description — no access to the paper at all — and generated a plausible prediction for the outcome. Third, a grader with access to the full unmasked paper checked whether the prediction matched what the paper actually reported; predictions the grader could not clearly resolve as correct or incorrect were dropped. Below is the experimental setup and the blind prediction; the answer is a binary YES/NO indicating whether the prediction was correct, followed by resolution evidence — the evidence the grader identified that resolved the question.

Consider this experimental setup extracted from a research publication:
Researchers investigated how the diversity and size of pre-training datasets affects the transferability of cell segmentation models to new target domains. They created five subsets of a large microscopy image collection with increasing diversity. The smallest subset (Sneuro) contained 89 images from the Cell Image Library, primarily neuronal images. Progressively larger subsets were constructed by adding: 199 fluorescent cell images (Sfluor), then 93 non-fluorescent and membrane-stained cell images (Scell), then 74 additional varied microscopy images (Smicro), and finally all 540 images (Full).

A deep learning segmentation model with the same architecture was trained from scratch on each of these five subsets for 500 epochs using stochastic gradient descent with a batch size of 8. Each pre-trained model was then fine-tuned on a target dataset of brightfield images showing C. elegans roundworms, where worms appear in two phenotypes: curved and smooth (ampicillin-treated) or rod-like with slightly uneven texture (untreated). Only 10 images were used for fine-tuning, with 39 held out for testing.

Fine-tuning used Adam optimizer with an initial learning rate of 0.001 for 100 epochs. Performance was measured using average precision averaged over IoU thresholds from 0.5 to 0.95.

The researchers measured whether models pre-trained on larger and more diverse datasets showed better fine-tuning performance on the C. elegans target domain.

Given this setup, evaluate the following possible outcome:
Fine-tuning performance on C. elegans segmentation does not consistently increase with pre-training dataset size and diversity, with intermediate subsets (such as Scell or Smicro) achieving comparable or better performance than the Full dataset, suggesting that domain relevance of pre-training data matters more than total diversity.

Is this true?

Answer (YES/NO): NO